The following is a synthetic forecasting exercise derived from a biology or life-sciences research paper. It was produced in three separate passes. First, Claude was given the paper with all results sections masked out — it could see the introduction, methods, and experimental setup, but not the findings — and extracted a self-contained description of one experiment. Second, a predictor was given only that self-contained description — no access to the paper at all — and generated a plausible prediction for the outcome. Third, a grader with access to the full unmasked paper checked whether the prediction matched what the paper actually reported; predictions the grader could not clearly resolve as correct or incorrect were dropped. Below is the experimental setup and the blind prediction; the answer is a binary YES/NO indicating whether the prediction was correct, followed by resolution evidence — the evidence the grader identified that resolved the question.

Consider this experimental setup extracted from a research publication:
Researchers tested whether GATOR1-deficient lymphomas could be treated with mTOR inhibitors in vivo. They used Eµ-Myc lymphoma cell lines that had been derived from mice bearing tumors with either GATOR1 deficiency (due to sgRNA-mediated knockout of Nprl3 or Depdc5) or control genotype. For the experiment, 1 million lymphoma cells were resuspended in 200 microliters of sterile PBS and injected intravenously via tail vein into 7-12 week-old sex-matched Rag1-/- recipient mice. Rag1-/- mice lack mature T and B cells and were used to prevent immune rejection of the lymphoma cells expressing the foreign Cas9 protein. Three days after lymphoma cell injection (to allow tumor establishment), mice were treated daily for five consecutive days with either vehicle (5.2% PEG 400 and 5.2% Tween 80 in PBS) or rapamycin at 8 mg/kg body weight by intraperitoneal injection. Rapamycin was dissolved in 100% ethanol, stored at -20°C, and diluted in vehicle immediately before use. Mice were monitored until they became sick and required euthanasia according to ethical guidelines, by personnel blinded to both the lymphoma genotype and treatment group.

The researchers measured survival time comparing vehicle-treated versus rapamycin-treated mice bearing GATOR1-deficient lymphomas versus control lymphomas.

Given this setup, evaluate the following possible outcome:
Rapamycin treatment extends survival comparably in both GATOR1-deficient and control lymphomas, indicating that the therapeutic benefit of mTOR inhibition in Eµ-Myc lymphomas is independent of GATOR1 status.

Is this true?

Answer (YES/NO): NO